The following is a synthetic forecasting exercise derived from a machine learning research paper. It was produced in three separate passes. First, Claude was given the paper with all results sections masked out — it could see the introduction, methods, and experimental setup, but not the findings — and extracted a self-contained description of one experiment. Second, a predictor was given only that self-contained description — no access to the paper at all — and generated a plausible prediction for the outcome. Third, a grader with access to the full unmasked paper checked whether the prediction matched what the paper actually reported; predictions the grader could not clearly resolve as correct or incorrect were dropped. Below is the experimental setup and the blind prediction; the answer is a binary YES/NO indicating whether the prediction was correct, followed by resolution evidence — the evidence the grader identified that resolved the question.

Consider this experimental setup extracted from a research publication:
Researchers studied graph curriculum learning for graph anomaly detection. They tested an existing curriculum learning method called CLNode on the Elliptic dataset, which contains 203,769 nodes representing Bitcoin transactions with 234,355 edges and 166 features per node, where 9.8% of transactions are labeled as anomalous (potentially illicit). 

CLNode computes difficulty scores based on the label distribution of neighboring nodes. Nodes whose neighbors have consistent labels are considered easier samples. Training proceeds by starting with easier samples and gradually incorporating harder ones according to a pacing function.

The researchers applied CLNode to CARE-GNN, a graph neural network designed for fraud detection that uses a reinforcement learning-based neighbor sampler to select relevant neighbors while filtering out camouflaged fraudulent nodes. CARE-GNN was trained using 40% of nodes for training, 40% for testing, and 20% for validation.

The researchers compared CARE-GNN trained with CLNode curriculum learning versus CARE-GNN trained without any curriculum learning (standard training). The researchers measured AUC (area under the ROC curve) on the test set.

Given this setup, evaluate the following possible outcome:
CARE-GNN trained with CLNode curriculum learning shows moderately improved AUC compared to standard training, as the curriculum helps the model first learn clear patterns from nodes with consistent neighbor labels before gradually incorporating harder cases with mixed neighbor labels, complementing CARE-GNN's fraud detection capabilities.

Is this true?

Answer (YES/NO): NO